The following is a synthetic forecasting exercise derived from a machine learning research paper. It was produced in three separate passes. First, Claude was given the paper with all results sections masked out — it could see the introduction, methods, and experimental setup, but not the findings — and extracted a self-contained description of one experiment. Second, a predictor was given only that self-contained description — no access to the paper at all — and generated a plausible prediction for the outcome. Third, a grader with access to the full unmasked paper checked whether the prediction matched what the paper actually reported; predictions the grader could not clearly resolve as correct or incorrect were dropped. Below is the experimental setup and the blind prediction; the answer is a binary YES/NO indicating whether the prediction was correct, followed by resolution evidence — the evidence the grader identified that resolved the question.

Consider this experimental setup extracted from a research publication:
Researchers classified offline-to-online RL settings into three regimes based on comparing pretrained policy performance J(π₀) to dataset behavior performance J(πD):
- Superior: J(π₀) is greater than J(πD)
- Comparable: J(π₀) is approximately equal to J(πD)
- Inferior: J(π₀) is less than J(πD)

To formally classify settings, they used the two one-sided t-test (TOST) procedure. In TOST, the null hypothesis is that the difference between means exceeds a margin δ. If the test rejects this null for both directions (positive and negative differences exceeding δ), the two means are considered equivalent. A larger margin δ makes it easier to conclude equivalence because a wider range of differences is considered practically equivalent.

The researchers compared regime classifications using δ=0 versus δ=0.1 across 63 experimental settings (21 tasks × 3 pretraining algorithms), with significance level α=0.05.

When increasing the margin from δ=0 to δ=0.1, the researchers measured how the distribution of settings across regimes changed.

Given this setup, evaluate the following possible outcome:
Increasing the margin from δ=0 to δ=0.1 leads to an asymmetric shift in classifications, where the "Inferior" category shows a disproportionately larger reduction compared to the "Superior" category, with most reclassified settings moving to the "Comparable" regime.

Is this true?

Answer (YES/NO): NO